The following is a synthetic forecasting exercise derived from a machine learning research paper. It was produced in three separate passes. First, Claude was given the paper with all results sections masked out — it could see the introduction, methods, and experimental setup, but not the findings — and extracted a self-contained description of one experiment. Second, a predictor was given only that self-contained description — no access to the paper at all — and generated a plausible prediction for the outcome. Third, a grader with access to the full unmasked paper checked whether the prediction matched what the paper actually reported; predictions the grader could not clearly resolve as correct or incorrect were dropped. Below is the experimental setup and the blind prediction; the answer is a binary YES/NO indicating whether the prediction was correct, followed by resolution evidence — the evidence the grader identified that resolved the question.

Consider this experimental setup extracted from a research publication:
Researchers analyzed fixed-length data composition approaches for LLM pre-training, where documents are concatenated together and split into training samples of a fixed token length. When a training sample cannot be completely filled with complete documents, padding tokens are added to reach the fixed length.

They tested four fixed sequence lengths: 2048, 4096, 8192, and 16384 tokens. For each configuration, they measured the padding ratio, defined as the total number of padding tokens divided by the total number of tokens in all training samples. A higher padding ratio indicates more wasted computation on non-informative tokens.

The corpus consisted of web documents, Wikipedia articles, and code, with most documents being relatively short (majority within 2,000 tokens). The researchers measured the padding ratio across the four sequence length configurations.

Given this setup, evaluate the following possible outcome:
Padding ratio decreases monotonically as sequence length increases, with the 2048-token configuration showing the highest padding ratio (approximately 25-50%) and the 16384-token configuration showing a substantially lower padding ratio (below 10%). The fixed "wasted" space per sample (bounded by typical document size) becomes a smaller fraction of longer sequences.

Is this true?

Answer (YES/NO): NO